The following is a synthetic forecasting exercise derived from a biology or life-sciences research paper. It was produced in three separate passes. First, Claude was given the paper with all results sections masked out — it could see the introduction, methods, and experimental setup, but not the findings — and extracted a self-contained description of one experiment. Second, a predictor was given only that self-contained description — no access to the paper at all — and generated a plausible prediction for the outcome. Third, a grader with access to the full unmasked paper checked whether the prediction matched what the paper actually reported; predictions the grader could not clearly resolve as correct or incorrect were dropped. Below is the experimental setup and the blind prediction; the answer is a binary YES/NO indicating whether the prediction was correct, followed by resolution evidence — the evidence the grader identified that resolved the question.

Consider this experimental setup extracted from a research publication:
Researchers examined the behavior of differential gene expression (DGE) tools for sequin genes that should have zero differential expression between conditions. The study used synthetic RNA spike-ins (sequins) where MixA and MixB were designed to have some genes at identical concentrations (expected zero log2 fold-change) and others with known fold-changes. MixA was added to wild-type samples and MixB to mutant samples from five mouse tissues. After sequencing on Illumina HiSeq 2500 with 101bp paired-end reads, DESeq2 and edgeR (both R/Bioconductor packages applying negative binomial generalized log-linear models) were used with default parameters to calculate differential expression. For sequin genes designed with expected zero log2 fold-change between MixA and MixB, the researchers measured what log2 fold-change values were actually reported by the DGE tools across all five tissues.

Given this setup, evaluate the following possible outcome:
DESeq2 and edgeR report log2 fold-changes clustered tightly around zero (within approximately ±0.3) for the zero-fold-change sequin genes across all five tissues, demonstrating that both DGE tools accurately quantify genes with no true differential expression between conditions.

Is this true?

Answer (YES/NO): NO